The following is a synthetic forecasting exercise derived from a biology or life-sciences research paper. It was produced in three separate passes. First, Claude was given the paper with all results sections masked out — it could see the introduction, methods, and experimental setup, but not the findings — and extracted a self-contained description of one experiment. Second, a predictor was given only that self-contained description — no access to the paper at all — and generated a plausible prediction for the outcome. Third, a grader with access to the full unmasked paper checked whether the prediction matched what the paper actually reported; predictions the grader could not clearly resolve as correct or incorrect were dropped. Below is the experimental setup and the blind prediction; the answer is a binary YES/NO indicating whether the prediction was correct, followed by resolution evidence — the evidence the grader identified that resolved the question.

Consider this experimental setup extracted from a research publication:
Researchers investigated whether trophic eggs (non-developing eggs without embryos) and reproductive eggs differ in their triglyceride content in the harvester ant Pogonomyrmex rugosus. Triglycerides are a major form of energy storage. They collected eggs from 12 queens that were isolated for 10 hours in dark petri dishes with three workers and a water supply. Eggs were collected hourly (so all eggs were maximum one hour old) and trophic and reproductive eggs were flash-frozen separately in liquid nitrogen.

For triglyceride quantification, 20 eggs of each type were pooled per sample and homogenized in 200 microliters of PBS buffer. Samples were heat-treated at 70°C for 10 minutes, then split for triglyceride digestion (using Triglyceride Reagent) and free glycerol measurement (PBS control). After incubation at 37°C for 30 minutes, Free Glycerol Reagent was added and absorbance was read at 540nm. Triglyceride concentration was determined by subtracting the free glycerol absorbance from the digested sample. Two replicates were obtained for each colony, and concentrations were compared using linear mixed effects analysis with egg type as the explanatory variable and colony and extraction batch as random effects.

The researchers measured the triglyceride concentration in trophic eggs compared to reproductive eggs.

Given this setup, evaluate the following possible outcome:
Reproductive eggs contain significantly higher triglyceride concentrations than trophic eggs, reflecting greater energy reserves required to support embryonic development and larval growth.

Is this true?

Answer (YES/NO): YES